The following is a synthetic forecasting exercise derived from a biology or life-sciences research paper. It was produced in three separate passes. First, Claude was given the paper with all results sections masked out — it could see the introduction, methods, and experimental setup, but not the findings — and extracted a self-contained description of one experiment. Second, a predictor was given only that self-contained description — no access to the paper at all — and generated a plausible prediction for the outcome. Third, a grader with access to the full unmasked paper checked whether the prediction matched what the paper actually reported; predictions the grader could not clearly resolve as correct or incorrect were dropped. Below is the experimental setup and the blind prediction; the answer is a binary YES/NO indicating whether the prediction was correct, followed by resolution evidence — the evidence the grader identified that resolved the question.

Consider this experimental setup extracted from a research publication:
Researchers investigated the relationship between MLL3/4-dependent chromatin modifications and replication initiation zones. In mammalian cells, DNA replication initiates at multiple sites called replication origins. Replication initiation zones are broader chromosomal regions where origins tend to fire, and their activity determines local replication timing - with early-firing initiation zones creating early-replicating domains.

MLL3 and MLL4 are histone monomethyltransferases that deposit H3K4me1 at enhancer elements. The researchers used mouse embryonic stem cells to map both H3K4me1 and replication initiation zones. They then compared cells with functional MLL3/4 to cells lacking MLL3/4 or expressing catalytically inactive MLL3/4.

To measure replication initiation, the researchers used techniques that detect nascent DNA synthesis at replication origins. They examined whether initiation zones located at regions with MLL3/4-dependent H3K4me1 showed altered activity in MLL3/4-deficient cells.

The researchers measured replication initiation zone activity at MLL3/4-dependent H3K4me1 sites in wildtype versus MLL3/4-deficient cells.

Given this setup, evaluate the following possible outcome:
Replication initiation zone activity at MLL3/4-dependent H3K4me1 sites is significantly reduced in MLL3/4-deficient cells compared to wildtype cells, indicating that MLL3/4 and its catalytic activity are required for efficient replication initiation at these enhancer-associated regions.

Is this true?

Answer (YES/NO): YES